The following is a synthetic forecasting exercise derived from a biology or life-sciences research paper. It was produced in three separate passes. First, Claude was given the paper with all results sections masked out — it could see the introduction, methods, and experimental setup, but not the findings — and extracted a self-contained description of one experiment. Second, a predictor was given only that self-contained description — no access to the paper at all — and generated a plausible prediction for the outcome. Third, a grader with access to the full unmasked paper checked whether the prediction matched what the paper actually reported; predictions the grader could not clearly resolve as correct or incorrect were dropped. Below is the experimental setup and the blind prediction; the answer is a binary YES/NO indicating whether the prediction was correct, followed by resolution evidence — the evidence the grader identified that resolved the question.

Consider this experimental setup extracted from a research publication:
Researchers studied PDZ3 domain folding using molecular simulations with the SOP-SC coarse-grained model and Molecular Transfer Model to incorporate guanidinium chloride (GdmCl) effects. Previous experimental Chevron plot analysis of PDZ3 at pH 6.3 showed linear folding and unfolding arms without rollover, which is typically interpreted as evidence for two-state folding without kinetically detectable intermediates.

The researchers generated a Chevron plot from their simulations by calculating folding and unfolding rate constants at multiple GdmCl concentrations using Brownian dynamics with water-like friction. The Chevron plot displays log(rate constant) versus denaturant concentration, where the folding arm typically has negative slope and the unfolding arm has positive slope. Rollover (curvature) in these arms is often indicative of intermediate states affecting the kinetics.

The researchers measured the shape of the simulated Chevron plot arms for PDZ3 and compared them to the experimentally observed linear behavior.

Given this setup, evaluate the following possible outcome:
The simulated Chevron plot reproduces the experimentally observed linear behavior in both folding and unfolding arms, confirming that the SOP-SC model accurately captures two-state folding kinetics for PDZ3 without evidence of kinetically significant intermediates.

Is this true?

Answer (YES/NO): NO